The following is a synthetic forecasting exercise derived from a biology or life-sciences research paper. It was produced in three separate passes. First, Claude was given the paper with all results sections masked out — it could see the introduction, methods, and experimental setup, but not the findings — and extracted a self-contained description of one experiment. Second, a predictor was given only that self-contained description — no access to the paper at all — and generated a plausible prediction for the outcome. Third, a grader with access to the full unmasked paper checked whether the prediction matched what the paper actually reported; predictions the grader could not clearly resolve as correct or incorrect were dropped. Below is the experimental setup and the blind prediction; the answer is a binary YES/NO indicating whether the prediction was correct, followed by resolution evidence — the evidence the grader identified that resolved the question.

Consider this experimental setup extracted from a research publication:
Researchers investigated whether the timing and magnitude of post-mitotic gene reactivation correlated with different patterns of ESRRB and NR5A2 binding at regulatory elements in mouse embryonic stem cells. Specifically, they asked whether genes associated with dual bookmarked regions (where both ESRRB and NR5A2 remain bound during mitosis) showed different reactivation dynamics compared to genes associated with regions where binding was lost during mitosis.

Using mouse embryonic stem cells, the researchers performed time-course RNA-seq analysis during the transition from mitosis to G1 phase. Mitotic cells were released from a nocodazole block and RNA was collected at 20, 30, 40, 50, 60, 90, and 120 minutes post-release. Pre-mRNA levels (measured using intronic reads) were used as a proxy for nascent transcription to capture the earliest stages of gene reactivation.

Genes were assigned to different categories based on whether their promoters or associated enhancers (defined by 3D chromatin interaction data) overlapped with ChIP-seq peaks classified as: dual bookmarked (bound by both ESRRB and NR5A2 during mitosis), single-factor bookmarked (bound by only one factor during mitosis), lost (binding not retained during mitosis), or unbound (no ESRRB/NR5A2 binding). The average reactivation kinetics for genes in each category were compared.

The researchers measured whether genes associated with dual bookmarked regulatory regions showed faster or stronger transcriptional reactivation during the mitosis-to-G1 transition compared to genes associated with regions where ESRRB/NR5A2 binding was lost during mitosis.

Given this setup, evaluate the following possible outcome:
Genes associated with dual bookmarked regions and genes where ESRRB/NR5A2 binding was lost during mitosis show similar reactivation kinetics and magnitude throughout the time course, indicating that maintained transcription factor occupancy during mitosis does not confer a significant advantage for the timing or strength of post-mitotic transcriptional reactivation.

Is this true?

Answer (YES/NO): NO